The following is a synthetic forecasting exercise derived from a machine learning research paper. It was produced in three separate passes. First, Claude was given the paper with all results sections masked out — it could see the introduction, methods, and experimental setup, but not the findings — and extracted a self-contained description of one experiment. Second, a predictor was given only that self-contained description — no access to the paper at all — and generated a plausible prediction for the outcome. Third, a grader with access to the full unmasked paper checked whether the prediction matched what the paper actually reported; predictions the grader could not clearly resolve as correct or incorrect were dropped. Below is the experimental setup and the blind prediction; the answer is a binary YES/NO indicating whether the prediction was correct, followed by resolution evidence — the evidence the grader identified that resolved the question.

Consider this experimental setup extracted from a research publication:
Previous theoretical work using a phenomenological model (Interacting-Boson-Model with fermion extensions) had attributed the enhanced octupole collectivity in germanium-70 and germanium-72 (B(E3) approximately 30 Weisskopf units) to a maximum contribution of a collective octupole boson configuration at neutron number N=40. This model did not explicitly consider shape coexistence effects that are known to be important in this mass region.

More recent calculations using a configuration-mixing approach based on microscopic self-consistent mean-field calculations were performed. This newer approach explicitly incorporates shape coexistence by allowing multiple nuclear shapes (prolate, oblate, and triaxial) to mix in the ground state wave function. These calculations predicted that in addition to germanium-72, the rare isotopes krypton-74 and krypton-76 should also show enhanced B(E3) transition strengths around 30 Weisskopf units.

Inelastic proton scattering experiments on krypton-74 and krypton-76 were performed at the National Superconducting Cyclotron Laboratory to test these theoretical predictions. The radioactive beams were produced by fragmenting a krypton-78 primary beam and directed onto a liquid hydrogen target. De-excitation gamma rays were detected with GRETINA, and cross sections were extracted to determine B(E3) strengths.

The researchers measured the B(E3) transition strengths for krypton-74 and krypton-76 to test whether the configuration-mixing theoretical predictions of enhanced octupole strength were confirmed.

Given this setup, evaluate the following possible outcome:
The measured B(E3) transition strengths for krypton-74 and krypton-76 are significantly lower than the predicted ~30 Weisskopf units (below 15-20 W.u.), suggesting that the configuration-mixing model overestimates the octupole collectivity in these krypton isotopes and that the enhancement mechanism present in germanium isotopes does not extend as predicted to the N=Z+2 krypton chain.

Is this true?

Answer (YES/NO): YES